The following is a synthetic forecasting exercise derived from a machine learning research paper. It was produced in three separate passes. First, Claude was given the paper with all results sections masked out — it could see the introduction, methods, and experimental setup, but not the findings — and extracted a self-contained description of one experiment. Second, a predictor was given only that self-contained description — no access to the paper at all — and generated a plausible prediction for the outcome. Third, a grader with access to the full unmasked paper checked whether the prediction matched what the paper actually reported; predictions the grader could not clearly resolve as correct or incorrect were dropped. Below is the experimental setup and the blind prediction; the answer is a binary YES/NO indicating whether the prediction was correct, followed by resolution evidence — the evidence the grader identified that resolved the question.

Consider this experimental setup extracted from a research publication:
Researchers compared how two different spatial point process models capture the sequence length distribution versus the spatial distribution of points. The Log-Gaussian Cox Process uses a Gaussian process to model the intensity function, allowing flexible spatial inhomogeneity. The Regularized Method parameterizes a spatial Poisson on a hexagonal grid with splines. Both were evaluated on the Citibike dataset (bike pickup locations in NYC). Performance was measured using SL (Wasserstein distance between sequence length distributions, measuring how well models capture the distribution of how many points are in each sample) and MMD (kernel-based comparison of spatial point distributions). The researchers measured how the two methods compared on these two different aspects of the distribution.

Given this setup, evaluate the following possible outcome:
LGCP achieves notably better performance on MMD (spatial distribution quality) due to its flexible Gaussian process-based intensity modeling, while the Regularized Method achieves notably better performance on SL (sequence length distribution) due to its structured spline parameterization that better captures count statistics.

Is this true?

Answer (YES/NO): NO